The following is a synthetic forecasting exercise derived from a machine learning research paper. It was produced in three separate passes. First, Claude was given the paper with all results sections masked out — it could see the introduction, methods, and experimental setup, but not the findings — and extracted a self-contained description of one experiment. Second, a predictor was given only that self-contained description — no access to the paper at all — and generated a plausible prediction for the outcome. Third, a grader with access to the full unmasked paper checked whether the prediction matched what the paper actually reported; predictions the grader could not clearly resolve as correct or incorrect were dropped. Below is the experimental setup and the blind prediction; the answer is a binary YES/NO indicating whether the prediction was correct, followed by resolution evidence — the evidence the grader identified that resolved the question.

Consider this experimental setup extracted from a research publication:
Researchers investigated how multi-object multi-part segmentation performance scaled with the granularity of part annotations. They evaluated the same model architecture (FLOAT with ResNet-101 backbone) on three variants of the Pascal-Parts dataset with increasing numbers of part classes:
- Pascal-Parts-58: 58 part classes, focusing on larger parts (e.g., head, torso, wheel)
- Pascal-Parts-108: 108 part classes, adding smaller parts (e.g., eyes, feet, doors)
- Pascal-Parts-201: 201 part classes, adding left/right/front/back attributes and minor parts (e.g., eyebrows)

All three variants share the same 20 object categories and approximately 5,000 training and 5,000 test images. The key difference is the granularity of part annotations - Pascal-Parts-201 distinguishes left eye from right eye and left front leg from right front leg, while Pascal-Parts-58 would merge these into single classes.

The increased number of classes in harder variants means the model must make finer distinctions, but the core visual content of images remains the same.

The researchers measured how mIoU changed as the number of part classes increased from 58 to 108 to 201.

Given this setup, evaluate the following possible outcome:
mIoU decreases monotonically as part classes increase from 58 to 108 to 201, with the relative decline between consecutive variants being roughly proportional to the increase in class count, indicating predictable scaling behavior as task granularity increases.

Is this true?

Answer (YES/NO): YES